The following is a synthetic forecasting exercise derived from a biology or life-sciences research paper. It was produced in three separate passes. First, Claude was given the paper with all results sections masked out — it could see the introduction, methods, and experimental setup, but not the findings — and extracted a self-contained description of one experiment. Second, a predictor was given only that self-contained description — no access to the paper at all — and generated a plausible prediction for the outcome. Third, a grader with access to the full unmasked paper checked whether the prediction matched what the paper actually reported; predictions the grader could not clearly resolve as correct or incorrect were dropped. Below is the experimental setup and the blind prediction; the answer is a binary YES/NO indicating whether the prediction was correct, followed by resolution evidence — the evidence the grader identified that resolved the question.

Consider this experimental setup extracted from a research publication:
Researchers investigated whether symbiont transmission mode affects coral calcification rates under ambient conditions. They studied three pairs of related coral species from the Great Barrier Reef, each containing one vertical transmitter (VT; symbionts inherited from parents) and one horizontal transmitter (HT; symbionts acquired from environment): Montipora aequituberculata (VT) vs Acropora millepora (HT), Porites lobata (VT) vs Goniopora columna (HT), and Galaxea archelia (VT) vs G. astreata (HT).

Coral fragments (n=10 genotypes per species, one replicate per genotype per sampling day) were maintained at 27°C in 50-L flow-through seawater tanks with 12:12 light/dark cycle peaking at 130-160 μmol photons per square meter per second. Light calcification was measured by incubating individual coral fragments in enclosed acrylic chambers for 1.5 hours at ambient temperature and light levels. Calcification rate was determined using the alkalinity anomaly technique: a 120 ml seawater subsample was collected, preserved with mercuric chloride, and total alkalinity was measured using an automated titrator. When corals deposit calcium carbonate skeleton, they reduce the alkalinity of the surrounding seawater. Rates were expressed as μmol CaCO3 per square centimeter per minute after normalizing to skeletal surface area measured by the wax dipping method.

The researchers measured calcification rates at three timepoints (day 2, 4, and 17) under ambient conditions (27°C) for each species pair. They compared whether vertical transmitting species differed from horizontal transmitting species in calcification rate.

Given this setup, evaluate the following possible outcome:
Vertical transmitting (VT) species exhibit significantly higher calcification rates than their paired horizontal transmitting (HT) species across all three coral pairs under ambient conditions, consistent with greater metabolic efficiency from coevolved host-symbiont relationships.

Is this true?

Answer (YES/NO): NO